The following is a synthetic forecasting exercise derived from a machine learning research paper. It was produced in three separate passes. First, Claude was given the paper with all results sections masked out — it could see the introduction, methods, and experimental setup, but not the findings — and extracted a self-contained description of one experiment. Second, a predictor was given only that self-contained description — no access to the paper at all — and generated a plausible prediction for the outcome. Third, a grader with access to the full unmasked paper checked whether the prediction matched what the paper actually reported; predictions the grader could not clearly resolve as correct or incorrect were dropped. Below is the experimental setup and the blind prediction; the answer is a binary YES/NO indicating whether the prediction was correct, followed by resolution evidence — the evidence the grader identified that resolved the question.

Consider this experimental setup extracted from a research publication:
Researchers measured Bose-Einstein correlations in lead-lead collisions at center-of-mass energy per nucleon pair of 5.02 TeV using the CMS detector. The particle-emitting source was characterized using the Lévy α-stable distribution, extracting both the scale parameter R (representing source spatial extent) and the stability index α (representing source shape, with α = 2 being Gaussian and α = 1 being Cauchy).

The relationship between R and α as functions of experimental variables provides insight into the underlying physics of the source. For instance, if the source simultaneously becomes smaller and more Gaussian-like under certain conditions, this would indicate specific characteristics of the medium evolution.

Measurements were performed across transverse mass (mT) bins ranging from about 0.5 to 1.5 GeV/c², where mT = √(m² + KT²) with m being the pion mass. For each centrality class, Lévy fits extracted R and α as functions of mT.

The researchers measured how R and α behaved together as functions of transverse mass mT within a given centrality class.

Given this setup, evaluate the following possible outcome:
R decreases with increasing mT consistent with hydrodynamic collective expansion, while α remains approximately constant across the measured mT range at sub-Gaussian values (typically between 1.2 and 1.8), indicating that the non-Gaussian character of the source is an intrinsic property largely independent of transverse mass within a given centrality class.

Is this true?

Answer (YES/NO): NO